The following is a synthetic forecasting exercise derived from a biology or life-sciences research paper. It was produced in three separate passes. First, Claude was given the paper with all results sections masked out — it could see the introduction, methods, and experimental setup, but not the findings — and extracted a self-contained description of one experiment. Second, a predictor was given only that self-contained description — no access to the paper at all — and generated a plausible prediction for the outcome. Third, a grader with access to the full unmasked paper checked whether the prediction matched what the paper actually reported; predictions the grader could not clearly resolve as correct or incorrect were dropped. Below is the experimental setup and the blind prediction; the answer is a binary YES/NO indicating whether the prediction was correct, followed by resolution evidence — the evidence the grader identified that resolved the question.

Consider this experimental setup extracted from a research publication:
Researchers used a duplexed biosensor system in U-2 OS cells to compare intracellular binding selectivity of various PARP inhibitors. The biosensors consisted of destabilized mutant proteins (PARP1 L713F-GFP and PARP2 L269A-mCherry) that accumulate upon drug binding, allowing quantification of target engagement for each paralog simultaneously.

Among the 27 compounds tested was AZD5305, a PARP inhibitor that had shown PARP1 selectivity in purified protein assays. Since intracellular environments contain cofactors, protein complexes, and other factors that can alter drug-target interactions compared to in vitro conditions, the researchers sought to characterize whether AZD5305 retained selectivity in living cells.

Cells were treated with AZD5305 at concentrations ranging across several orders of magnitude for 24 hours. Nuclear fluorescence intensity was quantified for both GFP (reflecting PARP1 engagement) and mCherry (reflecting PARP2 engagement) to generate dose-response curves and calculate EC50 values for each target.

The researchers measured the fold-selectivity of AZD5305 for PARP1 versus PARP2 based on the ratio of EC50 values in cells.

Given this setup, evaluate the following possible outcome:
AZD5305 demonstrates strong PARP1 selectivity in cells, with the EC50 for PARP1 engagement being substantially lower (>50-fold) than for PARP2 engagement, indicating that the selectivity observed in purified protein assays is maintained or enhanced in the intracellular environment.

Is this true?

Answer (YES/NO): YES